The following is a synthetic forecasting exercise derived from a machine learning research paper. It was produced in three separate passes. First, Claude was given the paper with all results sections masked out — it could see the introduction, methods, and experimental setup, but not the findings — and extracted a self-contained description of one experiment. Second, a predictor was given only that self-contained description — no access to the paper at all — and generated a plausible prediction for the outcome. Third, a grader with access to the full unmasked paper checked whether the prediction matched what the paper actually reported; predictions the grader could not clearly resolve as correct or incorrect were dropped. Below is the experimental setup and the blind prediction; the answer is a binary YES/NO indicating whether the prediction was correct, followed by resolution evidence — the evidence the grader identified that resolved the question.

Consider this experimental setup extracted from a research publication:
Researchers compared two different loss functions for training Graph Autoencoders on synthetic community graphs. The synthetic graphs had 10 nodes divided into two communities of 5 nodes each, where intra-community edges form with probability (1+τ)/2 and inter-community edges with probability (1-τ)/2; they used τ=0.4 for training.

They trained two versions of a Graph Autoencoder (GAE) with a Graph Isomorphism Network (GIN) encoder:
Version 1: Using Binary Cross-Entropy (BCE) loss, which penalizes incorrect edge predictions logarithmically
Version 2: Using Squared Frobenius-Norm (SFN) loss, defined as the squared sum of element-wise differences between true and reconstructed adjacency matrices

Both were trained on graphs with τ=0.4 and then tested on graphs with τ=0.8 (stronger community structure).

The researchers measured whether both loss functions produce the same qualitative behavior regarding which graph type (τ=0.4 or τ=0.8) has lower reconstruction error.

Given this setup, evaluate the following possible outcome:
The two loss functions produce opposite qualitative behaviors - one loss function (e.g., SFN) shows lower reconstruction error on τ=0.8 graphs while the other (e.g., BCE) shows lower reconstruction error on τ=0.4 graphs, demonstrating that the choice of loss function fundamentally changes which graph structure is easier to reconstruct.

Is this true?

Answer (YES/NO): NO